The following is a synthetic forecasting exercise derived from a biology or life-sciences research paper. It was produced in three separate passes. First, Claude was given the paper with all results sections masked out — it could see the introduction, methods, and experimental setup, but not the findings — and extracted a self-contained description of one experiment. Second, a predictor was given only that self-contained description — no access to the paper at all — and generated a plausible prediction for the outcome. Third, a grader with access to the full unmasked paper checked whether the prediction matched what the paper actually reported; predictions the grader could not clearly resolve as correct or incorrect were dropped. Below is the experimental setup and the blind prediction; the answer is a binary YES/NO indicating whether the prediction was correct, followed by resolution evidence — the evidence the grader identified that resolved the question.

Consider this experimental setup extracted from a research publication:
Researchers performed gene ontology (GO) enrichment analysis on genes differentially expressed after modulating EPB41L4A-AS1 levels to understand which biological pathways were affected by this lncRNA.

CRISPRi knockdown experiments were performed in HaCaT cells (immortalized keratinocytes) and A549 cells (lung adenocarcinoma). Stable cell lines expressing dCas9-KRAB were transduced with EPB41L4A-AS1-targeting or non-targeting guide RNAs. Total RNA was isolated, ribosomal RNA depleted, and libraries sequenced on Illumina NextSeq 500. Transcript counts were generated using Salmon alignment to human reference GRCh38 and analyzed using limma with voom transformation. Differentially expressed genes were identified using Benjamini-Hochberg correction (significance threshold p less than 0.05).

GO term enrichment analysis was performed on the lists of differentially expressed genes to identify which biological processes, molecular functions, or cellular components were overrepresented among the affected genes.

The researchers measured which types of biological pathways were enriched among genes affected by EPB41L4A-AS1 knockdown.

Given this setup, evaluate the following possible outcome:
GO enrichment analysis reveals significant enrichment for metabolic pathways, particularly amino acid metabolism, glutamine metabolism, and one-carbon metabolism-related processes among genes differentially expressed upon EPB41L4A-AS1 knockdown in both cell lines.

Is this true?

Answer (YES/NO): NO